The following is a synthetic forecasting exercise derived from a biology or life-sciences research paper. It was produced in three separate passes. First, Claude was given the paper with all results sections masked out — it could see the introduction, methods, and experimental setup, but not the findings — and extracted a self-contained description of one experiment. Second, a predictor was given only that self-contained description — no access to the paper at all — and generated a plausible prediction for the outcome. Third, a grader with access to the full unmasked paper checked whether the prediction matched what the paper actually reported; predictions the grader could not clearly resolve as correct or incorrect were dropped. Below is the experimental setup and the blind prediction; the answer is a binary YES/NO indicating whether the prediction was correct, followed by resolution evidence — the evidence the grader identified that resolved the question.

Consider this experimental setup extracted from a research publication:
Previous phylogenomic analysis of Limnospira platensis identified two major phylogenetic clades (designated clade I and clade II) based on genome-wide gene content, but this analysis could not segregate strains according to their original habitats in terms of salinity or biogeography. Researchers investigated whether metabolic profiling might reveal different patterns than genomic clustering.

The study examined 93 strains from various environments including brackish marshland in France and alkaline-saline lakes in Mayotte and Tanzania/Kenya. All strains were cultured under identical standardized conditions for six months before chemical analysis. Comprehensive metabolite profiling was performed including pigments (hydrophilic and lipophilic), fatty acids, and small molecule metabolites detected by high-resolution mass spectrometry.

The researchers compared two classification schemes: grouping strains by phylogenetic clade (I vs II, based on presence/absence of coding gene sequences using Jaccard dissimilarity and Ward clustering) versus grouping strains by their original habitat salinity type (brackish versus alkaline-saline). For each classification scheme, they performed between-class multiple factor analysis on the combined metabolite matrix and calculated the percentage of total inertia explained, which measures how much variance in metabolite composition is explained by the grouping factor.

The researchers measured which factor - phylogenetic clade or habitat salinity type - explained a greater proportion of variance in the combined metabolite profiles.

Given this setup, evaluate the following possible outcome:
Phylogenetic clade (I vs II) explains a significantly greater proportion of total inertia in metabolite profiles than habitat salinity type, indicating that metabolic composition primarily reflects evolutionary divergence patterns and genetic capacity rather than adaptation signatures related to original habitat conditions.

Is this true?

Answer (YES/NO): NO